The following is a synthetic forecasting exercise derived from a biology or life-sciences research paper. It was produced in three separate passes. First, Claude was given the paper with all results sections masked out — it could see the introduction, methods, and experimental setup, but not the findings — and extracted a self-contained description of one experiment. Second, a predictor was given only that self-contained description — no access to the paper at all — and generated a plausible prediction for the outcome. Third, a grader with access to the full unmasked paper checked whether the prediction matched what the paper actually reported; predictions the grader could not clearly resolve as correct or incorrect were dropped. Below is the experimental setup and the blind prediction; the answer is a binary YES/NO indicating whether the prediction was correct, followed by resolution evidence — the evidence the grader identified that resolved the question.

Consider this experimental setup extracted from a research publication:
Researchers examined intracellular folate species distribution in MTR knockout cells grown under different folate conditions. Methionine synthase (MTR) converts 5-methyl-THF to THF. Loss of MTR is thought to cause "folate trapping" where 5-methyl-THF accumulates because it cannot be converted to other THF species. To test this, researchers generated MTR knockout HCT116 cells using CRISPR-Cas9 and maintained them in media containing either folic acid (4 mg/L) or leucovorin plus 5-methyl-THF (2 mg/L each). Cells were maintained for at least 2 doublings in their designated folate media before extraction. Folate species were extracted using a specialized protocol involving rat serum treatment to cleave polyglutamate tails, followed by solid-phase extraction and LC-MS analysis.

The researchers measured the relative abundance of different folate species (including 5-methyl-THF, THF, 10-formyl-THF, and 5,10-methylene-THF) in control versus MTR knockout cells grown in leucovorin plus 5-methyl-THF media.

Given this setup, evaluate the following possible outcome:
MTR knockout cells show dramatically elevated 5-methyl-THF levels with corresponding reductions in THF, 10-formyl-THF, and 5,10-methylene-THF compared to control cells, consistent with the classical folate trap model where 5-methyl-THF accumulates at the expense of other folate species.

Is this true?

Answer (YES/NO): NO